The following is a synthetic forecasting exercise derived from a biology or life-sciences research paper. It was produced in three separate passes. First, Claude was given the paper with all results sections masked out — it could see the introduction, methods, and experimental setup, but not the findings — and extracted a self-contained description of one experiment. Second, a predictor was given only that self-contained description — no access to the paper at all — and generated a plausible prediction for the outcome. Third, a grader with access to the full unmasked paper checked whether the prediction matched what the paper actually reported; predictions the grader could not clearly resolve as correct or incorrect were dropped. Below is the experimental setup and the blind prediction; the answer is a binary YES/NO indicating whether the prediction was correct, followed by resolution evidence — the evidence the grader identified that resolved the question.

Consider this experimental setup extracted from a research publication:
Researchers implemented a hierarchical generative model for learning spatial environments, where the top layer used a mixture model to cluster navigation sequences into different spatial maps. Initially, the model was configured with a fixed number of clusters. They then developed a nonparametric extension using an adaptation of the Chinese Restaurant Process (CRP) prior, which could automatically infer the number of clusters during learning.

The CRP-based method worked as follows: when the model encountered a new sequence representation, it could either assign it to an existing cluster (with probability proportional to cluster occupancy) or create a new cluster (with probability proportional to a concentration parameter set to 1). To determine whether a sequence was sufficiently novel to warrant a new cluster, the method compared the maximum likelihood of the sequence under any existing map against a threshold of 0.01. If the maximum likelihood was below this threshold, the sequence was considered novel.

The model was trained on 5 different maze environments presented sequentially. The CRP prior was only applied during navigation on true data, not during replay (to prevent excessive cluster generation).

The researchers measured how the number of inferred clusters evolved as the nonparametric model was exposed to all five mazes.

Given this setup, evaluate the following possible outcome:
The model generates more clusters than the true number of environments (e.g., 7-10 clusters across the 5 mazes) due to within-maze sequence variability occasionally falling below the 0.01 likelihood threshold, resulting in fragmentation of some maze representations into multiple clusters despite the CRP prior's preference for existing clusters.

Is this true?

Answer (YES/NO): YES